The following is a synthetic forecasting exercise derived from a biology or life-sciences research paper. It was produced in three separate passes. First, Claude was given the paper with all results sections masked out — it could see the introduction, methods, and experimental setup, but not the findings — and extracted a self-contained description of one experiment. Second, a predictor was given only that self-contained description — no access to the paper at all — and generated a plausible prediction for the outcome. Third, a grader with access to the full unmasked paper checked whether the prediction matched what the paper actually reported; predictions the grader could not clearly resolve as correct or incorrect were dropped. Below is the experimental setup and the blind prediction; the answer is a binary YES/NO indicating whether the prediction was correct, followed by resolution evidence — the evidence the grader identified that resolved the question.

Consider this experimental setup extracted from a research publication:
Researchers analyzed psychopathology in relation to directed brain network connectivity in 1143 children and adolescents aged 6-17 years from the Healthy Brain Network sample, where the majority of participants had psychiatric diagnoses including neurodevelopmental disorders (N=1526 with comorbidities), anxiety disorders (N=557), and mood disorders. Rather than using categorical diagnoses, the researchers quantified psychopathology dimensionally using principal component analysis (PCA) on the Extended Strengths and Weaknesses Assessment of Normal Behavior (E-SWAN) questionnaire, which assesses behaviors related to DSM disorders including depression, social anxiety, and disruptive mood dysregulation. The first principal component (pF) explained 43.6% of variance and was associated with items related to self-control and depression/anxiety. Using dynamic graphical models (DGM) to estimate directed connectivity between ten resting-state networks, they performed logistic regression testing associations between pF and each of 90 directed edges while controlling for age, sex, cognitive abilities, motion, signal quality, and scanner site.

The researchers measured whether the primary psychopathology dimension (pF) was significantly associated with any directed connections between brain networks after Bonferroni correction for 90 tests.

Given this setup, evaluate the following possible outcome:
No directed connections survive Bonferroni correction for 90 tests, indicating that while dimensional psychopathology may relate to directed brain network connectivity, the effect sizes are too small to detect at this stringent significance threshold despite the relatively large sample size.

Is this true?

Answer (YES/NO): YES